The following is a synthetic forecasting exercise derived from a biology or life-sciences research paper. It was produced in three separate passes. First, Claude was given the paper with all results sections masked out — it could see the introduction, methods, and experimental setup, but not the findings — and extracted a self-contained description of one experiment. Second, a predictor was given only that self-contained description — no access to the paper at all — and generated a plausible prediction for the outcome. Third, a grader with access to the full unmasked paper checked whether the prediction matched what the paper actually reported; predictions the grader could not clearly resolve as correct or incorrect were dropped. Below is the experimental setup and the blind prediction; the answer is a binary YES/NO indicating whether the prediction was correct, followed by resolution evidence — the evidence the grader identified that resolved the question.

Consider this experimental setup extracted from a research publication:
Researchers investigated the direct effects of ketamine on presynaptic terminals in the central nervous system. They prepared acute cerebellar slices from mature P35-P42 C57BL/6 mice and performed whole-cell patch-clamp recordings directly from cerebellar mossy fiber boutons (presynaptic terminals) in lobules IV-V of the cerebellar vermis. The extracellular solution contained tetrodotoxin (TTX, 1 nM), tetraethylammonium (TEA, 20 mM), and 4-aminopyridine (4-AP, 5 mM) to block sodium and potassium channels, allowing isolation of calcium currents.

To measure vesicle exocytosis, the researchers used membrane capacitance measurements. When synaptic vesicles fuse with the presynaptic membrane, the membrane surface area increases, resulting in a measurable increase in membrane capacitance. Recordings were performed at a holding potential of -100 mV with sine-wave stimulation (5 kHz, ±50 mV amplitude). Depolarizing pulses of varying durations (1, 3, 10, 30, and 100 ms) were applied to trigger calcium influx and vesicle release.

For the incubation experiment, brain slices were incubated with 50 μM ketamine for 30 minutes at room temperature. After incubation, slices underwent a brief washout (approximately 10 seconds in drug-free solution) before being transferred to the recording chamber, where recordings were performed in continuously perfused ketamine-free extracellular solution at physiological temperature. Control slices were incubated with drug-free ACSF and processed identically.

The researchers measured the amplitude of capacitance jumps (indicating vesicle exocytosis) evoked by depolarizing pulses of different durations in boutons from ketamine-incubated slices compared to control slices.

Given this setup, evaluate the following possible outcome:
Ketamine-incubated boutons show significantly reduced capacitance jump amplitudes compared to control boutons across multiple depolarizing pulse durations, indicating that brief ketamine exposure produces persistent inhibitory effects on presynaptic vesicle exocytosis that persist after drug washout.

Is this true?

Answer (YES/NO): NO